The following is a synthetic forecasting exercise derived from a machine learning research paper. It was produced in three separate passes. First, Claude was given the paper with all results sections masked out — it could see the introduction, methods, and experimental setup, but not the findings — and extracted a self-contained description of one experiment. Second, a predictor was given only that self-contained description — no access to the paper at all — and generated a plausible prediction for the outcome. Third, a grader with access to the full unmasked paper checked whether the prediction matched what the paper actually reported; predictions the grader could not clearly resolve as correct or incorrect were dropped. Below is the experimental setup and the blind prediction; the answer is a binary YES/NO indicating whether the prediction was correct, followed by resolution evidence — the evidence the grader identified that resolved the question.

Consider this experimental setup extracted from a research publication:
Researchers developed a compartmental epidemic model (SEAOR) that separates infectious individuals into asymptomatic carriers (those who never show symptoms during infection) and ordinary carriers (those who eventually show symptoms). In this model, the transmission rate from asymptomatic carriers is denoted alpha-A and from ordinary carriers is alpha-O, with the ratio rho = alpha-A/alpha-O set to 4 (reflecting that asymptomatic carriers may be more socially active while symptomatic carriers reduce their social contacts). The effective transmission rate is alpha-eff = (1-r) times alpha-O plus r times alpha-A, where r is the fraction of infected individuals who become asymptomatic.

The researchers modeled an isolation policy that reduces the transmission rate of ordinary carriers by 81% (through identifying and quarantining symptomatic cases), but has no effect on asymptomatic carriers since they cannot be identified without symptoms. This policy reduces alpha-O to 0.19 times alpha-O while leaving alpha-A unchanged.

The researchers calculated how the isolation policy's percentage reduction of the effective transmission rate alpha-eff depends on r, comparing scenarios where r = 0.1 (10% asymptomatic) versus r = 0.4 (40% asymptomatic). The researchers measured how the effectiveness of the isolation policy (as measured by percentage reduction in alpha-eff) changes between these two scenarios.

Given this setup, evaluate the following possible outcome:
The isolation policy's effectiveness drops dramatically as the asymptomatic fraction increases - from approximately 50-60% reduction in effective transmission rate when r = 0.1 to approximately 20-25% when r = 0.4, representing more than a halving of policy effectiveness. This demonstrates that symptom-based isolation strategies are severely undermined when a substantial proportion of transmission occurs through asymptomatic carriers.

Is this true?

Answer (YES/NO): YES